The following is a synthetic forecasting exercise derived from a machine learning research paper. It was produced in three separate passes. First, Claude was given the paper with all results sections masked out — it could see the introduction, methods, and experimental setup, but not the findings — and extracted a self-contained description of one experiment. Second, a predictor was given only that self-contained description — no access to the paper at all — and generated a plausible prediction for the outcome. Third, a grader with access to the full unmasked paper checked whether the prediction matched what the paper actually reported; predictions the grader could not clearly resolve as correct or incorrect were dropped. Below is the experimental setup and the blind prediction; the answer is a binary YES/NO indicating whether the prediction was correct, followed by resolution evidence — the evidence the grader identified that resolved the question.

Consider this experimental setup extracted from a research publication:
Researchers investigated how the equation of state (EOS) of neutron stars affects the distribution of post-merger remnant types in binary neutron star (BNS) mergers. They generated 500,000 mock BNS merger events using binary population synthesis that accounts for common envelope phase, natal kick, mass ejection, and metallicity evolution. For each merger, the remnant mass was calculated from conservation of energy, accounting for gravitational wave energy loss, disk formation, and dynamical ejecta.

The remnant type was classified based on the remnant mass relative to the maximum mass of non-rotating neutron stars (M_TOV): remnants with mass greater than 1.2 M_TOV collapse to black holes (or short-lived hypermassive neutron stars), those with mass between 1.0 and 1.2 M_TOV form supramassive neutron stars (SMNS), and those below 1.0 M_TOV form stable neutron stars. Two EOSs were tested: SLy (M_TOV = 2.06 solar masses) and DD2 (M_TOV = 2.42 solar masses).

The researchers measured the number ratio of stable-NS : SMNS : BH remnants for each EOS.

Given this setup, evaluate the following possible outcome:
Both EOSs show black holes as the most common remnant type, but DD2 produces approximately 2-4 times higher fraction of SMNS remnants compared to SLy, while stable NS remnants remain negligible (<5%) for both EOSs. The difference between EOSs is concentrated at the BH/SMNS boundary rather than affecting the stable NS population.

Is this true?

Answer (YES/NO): NO